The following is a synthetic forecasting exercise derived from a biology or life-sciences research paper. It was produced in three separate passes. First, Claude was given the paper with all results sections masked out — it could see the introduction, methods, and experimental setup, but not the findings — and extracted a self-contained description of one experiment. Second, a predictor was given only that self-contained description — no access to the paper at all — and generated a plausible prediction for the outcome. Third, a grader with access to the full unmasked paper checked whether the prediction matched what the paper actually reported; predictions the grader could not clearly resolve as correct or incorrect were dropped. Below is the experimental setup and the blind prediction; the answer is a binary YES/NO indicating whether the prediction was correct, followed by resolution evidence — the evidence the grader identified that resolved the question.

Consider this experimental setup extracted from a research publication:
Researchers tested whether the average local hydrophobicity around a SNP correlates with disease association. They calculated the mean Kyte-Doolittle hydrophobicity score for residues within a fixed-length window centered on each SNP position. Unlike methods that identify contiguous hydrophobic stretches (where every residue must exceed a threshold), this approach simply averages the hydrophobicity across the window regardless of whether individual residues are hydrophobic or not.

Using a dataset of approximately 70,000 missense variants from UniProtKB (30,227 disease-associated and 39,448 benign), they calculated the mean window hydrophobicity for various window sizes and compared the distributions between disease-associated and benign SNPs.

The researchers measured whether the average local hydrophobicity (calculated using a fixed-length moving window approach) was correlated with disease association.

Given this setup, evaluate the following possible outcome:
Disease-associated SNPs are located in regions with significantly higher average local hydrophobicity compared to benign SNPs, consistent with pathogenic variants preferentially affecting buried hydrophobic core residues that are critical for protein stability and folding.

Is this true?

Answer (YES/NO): NO